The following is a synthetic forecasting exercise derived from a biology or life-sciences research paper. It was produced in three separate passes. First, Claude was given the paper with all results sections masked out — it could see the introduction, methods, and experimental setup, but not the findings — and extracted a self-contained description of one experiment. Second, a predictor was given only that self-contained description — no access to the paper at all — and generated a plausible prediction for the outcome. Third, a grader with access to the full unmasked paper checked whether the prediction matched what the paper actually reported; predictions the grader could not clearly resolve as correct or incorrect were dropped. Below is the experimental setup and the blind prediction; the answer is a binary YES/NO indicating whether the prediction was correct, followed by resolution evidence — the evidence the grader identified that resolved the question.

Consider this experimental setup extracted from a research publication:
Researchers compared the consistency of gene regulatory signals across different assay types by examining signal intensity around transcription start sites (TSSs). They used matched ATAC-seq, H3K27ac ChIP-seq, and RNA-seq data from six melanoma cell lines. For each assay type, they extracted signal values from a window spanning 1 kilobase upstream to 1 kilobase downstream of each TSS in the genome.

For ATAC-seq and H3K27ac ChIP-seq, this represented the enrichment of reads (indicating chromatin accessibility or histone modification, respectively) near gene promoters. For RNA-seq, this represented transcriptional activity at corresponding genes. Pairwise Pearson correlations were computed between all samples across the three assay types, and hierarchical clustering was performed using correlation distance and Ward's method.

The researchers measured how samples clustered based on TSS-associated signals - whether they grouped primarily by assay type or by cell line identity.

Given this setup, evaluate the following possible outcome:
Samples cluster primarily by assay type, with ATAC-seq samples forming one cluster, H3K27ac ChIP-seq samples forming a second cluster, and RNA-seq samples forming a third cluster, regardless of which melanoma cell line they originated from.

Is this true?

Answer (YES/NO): YES